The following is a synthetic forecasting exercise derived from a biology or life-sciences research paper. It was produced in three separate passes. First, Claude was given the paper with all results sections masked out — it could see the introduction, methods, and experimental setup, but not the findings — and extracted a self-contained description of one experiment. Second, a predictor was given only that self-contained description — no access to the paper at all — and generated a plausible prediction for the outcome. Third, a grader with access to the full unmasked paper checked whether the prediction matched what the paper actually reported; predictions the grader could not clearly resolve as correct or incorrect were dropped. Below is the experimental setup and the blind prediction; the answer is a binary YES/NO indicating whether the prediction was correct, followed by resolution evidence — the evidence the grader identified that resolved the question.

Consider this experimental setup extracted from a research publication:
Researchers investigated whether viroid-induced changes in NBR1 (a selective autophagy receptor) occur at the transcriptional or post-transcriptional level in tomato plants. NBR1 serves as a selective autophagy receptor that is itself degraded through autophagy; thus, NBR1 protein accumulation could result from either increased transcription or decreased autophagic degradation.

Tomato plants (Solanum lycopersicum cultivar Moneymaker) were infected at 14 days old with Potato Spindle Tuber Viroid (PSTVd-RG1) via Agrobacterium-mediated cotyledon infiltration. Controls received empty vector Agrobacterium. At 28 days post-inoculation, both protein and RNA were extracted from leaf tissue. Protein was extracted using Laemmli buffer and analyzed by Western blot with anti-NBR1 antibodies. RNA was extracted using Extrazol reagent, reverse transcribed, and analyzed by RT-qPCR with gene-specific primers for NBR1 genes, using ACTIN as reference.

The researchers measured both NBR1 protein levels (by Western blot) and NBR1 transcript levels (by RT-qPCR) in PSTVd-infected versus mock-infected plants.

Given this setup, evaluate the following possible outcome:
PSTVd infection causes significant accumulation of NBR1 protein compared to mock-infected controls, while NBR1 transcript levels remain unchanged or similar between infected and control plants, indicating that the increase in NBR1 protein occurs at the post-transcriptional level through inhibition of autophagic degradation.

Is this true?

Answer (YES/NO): NO